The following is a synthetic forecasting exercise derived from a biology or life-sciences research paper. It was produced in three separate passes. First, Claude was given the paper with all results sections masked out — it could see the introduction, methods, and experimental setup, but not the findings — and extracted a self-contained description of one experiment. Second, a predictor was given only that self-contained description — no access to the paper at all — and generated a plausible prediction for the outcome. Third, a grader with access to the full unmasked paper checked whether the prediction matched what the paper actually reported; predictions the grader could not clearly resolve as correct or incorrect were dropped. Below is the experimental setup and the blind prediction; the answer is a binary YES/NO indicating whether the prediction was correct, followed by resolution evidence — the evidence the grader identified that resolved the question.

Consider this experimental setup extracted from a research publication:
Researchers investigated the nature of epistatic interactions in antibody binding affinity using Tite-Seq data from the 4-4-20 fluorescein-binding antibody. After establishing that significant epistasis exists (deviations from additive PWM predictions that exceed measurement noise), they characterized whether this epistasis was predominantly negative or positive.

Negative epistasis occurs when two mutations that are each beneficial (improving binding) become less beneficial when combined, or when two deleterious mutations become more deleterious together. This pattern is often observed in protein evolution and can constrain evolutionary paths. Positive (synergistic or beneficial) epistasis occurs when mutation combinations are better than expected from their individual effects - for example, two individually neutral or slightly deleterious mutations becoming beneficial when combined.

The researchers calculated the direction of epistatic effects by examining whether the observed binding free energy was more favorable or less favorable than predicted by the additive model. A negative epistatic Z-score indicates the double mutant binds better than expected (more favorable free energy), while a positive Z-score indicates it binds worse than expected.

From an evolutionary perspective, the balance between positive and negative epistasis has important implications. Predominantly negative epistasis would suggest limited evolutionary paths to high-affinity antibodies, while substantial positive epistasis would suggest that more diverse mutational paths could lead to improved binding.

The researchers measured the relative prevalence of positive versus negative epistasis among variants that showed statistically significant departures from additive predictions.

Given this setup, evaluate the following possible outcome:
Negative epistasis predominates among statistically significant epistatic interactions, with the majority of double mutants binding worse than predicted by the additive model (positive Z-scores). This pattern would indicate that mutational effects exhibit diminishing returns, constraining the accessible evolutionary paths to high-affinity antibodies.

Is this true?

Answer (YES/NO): NO